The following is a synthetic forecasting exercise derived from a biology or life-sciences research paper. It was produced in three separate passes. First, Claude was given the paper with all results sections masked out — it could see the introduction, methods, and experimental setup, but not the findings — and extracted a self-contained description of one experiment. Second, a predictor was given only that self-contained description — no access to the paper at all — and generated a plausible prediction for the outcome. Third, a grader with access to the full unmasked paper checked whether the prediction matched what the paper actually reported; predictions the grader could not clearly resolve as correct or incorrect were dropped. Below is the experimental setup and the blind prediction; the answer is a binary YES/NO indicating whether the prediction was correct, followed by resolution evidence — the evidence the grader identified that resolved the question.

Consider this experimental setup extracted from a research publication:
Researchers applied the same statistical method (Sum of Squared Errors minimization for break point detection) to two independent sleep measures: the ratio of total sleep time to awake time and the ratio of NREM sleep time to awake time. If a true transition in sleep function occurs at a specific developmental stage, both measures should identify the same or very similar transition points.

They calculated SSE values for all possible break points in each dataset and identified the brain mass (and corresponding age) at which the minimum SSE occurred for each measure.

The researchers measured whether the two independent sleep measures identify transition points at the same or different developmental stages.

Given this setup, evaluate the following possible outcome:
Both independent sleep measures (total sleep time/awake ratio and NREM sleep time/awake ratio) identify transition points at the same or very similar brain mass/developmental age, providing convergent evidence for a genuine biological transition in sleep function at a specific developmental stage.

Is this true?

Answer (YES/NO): YES